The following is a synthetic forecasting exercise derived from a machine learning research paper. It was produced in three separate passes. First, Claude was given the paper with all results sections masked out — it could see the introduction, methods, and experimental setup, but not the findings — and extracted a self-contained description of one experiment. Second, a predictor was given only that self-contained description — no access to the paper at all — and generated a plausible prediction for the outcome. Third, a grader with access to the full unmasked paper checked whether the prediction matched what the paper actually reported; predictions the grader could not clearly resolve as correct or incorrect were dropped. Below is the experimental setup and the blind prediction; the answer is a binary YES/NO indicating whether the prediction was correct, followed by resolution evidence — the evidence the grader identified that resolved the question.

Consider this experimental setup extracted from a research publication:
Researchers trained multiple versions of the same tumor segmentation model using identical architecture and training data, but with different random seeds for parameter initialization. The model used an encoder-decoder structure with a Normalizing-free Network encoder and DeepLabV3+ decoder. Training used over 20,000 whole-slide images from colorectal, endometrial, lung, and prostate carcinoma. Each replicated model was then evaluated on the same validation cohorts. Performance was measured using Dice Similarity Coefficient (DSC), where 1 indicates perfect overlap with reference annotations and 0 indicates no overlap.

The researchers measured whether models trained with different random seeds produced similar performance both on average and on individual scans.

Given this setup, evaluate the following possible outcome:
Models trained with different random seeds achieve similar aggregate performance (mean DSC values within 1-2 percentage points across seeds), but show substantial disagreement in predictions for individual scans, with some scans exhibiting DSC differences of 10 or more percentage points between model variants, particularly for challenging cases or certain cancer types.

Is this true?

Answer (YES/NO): NO